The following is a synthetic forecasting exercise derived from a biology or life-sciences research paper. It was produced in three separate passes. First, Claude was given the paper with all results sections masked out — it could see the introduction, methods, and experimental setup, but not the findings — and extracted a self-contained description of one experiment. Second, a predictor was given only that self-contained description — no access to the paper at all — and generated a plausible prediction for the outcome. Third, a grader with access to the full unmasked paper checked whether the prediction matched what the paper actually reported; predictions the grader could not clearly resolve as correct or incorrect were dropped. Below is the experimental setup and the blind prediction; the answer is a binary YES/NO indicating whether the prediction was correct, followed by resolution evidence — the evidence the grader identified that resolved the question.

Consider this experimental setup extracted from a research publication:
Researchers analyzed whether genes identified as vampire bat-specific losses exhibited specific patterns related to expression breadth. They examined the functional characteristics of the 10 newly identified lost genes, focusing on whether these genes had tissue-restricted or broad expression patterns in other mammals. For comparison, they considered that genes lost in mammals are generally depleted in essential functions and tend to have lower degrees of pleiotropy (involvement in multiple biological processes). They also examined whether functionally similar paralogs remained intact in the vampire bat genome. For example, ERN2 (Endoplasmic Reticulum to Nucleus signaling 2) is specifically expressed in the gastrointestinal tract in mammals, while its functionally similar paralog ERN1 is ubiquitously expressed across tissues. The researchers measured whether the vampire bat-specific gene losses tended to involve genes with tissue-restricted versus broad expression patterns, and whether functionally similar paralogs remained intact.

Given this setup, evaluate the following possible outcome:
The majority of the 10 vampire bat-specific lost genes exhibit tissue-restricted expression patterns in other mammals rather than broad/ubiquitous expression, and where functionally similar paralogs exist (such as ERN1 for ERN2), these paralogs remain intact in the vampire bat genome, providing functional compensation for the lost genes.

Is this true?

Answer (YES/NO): YES